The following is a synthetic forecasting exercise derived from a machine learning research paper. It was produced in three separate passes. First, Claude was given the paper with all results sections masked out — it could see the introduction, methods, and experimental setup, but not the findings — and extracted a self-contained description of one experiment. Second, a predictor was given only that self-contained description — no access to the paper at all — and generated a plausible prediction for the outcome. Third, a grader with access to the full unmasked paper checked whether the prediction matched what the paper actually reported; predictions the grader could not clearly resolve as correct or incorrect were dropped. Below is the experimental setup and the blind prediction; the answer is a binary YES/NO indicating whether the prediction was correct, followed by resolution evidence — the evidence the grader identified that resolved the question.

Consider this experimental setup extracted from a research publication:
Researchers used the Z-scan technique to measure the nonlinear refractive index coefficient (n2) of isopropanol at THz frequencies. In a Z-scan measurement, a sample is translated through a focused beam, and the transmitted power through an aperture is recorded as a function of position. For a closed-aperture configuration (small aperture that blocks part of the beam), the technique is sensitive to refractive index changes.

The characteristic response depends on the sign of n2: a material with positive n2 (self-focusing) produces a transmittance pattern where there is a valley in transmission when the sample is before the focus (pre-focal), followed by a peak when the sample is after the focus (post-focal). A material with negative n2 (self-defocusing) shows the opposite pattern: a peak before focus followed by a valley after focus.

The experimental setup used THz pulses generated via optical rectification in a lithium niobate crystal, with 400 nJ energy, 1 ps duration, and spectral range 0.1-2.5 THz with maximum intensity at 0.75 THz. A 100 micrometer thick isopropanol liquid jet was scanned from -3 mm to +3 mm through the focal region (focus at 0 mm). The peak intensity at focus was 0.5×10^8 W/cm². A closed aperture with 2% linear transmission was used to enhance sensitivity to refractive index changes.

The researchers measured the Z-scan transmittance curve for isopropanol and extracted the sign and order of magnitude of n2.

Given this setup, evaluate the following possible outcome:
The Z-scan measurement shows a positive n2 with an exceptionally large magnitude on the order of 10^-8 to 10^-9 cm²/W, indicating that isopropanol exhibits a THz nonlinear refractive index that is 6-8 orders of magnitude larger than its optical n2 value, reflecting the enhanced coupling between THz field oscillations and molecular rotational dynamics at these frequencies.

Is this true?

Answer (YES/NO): NO